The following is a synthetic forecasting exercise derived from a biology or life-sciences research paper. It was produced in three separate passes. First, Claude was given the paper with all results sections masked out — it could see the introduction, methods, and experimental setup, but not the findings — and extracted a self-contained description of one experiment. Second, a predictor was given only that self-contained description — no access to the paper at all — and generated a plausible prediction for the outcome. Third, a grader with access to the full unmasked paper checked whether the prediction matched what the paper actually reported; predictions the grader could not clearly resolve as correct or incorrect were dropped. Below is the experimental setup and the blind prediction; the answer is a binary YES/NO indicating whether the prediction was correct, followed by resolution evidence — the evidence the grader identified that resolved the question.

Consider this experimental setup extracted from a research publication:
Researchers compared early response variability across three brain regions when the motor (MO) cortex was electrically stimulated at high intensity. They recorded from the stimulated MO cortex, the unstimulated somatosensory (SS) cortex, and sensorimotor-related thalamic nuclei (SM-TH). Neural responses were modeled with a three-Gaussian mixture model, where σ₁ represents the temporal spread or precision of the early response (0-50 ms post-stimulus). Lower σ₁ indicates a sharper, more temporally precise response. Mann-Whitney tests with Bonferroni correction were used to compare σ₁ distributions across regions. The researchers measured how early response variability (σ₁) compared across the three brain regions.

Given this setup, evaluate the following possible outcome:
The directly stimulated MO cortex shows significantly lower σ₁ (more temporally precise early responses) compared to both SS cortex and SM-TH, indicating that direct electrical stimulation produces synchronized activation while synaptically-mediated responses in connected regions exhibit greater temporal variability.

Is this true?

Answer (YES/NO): NO